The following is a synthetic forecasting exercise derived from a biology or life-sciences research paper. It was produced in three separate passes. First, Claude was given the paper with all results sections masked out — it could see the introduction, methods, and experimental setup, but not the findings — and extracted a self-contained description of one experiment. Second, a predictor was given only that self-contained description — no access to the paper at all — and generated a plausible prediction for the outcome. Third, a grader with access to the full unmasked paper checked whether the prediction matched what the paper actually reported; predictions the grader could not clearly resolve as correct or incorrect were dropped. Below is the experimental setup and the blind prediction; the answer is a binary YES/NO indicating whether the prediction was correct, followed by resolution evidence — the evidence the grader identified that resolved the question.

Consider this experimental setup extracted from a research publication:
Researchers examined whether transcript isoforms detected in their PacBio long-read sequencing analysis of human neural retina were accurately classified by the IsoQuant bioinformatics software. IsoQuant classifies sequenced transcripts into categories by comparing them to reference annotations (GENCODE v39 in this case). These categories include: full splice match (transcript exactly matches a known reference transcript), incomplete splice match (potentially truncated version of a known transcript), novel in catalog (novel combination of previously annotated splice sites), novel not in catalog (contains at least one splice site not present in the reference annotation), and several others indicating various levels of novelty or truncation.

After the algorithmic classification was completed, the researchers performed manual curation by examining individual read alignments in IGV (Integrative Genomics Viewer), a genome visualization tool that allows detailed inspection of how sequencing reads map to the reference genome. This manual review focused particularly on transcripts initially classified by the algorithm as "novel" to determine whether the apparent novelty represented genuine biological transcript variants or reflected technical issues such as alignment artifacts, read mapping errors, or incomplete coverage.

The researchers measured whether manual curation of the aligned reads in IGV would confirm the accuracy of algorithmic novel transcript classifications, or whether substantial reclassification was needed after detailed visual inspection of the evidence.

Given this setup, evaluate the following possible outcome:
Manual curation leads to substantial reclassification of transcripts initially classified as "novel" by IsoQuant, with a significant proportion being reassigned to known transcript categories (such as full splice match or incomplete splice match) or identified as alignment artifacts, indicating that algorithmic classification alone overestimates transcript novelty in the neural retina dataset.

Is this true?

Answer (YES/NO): NO